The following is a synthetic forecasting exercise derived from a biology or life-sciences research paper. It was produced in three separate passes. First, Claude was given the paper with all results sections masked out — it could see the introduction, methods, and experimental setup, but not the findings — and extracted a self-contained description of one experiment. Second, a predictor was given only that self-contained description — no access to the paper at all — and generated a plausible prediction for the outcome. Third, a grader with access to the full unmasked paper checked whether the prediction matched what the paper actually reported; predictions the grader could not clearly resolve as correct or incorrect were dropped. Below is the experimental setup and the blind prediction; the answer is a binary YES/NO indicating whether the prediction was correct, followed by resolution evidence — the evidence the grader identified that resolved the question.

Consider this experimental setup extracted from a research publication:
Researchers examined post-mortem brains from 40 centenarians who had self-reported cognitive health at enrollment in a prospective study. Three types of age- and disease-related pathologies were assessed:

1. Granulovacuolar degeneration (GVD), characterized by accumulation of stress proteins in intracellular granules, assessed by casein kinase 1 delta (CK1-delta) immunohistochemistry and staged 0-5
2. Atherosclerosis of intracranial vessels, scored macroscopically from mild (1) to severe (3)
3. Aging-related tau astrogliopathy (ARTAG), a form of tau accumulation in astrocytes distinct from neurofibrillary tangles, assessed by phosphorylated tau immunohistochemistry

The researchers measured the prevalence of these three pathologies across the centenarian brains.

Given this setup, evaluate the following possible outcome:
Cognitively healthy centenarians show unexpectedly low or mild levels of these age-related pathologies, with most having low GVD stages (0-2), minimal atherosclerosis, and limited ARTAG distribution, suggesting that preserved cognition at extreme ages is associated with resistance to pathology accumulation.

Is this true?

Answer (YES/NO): NO